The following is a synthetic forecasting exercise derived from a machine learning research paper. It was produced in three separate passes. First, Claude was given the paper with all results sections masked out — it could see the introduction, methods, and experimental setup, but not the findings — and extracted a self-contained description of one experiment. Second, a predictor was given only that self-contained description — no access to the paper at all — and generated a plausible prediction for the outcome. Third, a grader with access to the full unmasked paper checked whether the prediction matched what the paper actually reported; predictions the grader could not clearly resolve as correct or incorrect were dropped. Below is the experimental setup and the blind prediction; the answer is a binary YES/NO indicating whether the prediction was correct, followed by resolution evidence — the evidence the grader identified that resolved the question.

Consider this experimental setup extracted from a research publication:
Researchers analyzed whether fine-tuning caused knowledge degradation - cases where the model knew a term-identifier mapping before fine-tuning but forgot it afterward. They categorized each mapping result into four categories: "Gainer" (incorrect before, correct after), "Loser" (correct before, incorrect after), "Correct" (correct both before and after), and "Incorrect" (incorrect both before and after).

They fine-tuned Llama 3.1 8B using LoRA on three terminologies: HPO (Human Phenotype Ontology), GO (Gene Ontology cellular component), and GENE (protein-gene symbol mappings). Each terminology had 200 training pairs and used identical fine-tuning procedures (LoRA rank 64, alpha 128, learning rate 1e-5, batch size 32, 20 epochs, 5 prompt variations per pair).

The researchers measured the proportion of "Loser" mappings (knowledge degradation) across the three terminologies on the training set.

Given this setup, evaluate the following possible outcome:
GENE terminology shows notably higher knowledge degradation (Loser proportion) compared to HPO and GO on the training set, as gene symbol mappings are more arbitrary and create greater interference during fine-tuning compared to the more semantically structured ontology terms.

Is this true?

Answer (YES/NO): YES